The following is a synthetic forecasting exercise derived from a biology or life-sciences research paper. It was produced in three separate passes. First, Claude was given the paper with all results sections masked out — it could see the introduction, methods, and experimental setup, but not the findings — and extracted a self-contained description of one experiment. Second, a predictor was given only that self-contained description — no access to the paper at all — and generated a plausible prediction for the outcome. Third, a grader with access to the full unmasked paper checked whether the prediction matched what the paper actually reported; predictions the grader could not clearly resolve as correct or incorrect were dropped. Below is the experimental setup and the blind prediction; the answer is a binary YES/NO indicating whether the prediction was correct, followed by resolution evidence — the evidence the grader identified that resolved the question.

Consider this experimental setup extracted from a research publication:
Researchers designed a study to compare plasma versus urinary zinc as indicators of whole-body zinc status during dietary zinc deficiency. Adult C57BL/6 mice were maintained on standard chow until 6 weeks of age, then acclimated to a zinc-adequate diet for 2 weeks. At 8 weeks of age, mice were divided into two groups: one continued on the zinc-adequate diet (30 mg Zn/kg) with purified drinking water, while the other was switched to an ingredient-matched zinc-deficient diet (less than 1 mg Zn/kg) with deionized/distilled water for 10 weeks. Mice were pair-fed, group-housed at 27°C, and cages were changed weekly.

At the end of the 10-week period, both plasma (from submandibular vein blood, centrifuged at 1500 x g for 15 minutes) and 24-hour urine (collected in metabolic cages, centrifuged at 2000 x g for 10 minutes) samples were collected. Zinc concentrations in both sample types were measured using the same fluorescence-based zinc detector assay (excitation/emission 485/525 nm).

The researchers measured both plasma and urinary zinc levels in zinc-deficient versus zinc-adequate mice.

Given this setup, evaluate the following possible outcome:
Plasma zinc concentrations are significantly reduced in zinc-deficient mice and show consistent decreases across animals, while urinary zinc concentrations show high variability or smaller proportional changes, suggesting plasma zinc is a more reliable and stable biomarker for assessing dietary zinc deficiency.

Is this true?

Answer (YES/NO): NO